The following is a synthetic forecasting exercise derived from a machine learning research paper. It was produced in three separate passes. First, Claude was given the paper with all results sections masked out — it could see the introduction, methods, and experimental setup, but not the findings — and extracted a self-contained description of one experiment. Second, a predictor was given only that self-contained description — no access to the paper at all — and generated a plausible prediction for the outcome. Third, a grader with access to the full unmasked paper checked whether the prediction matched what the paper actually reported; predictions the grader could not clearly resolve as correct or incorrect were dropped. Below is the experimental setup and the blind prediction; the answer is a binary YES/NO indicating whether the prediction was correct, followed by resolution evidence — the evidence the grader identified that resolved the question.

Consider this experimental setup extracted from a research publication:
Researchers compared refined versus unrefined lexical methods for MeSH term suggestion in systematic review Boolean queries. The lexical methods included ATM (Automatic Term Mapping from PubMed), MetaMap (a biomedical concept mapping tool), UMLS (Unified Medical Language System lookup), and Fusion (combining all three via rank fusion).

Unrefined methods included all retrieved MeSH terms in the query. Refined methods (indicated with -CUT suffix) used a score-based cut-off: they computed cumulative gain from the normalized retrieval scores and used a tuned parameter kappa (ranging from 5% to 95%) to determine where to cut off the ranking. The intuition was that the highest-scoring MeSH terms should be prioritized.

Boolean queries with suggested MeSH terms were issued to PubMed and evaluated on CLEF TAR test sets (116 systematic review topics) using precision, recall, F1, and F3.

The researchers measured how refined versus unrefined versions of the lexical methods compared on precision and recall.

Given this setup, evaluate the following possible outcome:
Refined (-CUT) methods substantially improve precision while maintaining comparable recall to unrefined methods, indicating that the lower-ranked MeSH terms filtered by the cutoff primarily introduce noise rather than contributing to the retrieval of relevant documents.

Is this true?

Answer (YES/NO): NO